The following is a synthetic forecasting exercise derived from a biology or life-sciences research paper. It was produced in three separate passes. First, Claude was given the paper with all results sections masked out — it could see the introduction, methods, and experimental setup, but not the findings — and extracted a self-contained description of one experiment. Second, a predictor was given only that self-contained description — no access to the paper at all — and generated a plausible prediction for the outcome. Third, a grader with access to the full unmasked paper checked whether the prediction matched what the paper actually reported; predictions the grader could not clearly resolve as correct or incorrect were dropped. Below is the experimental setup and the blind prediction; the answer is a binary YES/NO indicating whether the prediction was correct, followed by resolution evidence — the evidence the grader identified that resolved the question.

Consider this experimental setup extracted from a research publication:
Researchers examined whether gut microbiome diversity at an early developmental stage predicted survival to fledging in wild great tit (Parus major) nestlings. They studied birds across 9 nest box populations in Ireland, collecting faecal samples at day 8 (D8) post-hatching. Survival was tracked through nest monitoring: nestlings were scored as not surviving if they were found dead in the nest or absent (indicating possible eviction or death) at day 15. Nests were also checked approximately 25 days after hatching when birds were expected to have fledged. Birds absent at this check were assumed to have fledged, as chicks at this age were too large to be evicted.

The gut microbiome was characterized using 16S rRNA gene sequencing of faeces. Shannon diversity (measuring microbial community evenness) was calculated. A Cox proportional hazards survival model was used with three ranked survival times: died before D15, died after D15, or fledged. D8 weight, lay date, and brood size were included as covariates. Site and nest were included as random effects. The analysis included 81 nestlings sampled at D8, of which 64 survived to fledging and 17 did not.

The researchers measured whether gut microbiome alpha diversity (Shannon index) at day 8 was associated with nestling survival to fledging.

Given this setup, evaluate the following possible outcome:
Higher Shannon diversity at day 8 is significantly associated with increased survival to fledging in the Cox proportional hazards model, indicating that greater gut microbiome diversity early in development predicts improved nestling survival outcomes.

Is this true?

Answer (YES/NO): NO